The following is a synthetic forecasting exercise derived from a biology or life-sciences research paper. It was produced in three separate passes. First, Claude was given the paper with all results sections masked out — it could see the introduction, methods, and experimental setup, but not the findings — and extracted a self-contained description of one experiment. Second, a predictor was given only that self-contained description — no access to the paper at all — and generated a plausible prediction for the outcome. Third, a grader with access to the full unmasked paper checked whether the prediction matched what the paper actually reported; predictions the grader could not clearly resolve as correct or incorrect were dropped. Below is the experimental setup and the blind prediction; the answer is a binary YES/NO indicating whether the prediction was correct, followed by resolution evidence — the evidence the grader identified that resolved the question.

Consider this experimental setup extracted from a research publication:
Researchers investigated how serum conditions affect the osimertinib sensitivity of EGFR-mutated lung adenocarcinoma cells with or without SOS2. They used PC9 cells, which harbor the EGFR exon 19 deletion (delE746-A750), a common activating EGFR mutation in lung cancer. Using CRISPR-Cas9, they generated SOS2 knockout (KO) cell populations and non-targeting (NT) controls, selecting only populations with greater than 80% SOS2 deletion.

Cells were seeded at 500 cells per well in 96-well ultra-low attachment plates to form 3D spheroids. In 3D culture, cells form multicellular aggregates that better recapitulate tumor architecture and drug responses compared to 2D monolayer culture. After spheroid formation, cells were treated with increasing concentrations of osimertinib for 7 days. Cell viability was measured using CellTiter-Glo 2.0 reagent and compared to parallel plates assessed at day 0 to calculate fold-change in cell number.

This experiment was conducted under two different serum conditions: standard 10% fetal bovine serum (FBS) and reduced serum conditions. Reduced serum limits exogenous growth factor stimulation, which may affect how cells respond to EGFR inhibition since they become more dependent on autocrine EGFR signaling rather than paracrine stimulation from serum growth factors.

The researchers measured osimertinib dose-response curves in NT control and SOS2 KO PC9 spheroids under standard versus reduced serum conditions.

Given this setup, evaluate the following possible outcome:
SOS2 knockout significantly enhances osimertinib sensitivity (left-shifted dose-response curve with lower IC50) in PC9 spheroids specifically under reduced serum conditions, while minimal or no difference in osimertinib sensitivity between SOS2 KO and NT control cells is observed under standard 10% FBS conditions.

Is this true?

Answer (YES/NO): NO